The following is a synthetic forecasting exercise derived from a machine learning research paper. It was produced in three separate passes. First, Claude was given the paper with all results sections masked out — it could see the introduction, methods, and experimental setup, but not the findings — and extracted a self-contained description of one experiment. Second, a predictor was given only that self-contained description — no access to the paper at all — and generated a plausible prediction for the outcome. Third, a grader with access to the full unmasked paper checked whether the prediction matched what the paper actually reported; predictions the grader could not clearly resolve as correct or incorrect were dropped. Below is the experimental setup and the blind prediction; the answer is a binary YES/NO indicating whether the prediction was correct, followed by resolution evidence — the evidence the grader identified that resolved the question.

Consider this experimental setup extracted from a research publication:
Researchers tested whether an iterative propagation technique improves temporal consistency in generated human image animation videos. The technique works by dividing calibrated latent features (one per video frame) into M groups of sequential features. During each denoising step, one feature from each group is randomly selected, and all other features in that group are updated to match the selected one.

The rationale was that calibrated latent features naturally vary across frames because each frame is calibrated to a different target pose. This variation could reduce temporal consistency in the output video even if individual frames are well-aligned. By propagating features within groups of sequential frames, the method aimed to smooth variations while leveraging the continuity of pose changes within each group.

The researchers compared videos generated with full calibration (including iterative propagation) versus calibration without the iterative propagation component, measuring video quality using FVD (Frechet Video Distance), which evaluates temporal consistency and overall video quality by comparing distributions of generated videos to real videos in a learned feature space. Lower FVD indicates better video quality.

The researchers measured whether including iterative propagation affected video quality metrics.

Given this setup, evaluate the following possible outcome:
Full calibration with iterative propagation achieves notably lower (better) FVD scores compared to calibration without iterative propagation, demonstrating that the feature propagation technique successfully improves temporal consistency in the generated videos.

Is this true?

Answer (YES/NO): YES